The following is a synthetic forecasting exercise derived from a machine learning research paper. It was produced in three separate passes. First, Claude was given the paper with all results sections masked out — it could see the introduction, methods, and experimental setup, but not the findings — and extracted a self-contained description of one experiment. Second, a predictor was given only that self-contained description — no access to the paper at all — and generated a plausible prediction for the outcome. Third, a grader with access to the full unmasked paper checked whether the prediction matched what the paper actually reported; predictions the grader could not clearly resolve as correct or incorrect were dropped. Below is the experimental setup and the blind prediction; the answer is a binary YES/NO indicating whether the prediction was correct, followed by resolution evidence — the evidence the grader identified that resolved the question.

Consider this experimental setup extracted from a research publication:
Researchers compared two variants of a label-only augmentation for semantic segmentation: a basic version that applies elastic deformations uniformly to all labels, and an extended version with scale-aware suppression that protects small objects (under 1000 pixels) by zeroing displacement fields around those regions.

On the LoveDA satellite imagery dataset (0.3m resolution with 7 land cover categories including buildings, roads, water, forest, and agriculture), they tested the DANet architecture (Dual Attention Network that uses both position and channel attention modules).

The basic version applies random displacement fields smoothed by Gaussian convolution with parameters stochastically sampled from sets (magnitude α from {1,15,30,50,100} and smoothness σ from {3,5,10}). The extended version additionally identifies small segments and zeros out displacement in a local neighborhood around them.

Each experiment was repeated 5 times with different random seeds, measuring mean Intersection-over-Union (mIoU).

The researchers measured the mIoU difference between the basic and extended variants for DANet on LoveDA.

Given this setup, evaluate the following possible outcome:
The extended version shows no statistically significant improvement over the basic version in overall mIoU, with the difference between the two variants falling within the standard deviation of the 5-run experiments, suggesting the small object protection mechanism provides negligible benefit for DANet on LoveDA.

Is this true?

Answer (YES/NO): NO